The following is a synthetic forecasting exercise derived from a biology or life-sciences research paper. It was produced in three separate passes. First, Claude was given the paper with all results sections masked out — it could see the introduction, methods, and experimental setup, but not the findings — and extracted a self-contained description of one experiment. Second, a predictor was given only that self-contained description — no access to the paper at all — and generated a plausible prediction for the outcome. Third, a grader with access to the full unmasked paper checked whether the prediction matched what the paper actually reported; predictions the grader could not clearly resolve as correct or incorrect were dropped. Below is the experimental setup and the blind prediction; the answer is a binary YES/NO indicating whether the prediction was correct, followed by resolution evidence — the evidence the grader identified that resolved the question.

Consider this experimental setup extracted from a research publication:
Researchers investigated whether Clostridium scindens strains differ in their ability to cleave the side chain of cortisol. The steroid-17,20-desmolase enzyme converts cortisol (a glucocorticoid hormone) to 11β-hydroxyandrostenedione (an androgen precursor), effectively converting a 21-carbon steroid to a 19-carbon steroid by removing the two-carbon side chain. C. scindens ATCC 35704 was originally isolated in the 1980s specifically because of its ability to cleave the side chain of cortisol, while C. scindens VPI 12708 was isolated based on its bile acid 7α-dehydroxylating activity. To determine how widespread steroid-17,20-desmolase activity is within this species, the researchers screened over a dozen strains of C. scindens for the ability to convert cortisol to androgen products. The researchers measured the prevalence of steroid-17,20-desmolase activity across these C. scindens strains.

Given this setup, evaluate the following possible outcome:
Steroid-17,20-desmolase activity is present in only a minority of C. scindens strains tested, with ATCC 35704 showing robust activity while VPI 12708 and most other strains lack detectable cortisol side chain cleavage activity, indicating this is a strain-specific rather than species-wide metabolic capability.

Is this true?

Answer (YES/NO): YES